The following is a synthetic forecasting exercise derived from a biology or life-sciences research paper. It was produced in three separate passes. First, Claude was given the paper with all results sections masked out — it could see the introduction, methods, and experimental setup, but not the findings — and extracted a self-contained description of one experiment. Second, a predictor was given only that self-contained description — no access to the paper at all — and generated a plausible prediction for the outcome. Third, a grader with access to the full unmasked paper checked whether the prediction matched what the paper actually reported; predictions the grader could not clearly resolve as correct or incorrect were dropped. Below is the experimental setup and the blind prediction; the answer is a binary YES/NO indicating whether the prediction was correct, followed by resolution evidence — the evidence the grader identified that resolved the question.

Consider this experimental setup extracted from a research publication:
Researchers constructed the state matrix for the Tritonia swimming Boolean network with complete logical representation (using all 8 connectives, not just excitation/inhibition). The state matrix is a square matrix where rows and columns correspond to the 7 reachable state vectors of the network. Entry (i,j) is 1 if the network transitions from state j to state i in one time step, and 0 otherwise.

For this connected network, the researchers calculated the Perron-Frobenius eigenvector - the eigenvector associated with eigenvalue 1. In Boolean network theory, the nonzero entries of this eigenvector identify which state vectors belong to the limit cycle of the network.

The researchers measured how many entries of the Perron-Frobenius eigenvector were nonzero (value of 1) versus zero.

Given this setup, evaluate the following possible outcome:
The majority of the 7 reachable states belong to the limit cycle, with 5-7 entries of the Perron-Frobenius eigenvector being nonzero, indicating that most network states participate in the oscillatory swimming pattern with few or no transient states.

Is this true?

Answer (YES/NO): YES